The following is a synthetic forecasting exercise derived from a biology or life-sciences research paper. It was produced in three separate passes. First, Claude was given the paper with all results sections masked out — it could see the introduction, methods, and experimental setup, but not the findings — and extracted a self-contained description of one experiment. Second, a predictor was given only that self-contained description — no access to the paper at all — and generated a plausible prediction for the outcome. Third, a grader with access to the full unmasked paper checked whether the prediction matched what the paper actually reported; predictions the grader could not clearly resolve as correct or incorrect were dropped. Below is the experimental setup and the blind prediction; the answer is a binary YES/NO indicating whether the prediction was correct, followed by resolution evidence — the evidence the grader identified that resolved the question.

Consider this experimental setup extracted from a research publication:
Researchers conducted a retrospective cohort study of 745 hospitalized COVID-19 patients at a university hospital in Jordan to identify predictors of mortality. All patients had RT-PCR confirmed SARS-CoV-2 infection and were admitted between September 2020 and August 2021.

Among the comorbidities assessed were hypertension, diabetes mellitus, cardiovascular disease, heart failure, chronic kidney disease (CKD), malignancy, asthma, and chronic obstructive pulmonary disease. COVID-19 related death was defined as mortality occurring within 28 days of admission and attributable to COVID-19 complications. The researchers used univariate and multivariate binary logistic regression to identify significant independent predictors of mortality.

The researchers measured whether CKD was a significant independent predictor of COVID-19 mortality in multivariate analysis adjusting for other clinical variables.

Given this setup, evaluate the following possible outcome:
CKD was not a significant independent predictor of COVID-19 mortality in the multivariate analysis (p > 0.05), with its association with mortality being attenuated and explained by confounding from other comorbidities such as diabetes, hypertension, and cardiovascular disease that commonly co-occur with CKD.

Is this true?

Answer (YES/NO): NO